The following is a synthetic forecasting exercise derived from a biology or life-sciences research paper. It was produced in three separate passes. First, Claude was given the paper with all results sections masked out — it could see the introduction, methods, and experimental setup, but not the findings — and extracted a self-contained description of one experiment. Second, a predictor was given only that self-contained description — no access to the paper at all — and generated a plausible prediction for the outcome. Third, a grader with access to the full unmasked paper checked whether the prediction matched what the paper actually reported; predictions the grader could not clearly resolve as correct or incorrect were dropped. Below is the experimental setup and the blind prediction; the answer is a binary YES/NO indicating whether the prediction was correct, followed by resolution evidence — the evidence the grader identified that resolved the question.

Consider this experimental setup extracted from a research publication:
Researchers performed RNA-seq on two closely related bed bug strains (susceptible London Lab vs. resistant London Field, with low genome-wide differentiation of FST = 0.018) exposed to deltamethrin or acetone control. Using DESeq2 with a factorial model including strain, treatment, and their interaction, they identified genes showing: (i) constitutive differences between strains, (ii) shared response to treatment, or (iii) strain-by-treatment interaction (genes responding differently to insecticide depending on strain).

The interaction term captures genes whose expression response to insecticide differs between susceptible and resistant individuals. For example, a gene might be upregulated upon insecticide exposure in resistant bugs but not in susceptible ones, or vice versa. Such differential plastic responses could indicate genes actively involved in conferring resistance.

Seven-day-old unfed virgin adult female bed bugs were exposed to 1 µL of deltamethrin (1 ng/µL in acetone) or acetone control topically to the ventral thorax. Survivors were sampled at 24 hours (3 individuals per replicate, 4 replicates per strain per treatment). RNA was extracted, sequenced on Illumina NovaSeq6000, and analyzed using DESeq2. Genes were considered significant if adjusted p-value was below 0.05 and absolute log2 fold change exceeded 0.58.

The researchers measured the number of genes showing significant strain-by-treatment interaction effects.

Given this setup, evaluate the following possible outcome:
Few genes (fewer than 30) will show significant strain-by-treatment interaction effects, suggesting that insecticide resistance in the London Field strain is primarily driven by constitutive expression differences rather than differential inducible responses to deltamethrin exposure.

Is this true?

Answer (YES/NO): YES